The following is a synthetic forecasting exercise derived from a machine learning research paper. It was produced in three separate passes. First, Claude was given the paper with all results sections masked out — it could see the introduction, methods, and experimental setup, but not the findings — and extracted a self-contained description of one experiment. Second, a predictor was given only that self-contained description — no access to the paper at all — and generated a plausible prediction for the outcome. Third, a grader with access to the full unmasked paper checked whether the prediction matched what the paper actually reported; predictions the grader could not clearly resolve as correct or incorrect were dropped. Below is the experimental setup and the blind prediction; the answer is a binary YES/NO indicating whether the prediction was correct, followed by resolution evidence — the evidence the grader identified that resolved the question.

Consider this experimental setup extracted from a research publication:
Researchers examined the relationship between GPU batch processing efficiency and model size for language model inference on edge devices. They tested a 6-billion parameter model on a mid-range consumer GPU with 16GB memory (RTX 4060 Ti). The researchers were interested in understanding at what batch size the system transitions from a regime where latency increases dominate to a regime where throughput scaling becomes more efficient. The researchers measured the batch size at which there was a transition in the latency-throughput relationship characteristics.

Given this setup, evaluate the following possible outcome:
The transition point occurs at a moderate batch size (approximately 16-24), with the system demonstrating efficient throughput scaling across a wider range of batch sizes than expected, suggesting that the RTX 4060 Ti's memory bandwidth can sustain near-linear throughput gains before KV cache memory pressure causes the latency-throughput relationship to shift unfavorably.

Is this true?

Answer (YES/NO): NO